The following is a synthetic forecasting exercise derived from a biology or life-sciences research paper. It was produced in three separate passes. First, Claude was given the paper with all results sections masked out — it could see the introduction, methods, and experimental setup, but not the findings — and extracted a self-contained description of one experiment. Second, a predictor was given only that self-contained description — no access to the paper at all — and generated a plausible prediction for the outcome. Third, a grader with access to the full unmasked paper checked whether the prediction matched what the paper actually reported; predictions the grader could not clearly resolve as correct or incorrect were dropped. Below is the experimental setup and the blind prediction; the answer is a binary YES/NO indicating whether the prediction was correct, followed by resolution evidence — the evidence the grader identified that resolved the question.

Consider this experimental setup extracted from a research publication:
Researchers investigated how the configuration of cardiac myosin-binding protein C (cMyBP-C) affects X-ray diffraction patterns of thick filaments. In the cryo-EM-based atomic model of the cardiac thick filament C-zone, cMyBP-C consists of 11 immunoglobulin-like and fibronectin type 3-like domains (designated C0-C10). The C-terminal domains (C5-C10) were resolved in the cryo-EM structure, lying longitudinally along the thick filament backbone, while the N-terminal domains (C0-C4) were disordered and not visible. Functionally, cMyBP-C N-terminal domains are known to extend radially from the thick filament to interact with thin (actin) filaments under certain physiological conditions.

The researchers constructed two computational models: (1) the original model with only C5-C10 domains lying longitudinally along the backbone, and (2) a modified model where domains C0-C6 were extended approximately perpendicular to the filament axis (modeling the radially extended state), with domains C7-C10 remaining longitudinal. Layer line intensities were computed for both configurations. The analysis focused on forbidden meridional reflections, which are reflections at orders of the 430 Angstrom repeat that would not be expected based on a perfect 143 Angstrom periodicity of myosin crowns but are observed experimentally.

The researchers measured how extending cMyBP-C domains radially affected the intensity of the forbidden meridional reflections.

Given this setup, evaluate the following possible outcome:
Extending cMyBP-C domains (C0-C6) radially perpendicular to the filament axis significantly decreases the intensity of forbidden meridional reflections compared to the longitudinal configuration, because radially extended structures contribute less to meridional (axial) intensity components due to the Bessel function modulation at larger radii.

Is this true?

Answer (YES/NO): NO